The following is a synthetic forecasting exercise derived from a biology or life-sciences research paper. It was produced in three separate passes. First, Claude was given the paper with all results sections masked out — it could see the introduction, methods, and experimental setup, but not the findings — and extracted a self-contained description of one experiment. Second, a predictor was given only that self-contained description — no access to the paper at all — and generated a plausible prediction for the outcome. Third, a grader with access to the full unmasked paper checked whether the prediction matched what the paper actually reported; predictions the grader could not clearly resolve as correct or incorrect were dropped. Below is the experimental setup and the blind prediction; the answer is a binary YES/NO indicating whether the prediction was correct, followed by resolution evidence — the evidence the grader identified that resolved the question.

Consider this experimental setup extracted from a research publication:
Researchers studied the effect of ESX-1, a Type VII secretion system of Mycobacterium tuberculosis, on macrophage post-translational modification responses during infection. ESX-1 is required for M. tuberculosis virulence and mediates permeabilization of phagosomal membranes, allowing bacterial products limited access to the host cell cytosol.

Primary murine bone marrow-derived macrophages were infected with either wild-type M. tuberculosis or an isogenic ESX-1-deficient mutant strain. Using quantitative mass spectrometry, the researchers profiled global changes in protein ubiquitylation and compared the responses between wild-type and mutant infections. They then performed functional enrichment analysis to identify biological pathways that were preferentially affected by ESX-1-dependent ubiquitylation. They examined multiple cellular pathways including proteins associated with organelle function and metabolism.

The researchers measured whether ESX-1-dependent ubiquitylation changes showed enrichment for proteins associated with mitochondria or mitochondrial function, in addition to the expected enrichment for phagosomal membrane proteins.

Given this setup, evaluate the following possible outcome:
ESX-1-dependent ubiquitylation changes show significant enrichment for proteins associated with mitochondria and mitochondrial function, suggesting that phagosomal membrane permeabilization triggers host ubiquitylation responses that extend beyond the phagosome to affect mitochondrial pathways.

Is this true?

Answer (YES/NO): NO